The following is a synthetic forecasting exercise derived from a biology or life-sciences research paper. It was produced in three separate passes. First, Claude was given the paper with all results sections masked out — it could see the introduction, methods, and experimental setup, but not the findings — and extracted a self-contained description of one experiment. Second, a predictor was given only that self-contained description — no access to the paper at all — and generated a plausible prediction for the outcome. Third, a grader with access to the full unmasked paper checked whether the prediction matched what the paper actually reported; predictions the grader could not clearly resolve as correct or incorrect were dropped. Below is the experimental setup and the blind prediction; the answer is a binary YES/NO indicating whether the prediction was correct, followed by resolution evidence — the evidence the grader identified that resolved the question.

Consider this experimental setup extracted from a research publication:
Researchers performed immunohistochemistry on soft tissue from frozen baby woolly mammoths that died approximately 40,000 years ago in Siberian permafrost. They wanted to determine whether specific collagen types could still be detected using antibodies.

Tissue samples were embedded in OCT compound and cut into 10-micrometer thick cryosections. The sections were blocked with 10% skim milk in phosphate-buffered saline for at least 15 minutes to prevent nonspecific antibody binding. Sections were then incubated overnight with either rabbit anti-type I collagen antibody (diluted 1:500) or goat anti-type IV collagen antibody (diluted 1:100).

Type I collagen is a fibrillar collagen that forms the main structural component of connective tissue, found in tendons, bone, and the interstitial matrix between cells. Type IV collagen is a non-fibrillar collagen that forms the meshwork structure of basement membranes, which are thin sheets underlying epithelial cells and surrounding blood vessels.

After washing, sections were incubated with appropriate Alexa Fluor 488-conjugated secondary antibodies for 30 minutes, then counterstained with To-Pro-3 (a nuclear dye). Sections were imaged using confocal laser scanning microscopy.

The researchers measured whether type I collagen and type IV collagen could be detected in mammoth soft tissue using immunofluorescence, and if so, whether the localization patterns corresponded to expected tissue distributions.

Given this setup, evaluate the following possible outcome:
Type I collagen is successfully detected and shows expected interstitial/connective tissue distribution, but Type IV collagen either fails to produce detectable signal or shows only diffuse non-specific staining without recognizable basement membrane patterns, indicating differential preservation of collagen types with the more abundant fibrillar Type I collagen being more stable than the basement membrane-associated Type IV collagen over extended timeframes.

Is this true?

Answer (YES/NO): NO